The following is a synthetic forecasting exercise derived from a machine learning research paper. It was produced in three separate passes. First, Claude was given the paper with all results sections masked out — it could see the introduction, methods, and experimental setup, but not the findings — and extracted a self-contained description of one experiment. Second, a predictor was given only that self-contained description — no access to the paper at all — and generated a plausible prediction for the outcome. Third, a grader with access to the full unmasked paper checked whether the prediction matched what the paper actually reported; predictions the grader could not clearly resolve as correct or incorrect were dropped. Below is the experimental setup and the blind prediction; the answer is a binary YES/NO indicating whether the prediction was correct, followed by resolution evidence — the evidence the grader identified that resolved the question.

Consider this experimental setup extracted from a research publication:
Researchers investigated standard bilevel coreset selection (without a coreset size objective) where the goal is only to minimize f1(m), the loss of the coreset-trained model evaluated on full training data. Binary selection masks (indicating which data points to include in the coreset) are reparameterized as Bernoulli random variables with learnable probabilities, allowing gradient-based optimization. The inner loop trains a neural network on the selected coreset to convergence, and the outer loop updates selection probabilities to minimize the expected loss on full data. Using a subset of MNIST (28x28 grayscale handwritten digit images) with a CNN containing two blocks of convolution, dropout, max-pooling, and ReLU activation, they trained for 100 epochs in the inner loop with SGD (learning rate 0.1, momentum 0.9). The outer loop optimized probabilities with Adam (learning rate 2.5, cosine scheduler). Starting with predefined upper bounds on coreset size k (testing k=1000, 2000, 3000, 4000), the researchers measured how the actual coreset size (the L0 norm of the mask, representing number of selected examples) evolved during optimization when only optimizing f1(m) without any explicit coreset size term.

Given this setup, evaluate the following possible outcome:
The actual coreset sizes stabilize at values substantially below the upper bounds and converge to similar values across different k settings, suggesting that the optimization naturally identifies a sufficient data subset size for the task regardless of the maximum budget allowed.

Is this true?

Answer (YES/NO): NO